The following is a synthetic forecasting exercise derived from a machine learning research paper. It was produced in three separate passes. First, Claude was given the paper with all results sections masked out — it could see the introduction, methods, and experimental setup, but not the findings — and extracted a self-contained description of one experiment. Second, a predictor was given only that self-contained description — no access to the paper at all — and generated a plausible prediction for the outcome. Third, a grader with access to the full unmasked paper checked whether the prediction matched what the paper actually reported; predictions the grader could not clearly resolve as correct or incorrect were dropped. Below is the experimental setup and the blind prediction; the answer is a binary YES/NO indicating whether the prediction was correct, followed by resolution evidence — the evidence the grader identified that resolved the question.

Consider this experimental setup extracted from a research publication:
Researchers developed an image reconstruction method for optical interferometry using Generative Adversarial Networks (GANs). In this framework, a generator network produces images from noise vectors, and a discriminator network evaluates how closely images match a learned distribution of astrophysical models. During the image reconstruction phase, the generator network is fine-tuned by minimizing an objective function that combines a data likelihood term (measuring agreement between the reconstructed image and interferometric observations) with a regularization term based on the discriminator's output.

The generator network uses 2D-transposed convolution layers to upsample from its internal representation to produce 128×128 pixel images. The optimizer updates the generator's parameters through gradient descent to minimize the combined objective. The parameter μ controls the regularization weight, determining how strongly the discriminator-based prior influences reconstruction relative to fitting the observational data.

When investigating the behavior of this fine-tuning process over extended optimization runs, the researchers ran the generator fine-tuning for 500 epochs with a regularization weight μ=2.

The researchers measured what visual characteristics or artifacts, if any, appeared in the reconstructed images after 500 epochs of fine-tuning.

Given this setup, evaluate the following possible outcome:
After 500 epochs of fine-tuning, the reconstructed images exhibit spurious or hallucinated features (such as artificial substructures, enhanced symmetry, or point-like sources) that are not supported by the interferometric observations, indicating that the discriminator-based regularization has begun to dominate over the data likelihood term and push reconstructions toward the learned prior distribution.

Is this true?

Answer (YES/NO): NO